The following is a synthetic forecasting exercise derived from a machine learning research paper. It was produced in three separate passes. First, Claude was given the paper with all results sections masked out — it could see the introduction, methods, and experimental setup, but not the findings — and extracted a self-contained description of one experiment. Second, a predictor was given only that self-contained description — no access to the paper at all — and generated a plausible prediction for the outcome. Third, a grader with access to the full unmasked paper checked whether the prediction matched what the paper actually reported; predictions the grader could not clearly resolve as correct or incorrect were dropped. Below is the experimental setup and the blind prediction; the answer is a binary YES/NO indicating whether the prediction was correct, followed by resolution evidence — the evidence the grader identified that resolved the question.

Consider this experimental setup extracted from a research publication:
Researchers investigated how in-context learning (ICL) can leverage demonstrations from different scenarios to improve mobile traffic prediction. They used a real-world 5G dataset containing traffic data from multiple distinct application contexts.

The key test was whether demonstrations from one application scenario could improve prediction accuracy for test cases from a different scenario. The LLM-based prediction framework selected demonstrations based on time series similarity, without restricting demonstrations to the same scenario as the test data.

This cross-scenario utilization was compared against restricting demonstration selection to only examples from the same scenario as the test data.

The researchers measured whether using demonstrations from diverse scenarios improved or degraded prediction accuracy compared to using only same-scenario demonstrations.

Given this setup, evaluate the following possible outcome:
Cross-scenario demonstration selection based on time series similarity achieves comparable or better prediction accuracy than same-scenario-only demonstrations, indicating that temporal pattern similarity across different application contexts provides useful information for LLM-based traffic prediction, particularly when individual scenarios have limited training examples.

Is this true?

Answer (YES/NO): NO